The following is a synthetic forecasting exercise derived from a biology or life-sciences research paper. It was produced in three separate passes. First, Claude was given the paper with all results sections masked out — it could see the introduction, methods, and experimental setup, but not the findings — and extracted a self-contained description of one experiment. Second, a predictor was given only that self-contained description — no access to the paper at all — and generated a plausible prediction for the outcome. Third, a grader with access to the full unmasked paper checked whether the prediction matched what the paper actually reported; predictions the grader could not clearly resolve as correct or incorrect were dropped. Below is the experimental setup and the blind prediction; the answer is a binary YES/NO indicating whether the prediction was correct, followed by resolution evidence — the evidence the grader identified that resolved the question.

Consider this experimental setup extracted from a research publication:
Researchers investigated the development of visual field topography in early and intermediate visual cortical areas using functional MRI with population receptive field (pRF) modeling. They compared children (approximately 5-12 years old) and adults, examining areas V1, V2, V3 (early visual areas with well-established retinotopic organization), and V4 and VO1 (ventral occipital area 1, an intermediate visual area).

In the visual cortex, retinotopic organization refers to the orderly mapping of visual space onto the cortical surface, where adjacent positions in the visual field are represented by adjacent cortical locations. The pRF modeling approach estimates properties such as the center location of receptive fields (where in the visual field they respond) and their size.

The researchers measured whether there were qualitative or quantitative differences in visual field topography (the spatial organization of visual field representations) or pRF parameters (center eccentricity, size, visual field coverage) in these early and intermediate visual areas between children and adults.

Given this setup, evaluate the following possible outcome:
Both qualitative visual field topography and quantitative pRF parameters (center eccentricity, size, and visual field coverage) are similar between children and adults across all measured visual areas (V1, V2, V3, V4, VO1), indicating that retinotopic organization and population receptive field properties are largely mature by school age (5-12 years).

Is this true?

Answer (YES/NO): YES